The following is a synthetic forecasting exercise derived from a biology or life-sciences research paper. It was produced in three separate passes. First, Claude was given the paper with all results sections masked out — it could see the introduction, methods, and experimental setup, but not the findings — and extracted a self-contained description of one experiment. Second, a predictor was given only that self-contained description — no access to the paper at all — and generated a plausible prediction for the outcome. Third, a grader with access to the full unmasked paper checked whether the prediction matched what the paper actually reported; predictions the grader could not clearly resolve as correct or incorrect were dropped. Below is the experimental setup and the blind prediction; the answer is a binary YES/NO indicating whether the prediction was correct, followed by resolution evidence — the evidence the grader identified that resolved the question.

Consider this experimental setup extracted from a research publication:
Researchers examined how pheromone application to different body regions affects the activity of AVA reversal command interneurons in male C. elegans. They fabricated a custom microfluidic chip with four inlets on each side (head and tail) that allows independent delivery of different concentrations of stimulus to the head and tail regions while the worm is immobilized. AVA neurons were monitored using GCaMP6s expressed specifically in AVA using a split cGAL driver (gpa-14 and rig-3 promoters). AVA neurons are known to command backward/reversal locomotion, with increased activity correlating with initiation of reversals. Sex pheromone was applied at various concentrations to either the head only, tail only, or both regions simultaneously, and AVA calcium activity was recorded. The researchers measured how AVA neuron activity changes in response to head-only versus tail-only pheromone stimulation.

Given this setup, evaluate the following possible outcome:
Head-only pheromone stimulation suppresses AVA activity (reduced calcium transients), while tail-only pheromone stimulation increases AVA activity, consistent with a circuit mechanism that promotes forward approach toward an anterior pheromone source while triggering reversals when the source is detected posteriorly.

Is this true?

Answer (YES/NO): YES